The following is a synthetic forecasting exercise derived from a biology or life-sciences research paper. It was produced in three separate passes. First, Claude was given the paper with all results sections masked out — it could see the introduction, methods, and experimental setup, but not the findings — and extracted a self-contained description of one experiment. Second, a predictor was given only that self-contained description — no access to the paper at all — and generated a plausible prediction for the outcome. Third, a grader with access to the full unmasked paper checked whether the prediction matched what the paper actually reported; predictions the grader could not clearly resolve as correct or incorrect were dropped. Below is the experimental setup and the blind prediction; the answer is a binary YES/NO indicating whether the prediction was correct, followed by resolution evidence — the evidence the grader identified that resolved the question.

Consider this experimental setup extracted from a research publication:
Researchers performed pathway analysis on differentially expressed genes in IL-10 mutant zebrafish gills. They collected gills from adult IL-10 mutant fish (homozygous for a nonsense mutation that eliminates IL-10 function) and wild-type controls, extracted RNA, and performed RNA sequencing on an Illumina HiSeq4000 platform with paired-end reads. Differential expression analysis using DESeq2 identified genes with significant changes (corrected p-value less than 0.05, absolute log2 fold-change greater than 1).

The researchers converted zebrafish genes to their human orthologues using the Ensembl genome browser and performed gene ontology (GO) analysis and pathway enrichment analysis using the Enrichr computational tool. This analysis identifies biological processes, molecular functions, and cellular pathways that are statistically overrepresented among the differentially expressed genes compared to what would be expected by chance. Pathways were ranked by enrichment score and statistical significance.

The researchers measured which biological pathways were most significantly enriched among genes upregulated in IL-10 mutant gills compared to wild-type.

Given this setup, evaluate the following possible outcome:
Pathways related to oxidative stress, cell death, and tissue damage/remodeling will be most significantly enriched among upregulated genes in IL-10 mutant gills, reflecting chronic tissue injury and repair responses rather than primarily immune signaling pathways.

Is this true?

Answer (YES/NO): NO